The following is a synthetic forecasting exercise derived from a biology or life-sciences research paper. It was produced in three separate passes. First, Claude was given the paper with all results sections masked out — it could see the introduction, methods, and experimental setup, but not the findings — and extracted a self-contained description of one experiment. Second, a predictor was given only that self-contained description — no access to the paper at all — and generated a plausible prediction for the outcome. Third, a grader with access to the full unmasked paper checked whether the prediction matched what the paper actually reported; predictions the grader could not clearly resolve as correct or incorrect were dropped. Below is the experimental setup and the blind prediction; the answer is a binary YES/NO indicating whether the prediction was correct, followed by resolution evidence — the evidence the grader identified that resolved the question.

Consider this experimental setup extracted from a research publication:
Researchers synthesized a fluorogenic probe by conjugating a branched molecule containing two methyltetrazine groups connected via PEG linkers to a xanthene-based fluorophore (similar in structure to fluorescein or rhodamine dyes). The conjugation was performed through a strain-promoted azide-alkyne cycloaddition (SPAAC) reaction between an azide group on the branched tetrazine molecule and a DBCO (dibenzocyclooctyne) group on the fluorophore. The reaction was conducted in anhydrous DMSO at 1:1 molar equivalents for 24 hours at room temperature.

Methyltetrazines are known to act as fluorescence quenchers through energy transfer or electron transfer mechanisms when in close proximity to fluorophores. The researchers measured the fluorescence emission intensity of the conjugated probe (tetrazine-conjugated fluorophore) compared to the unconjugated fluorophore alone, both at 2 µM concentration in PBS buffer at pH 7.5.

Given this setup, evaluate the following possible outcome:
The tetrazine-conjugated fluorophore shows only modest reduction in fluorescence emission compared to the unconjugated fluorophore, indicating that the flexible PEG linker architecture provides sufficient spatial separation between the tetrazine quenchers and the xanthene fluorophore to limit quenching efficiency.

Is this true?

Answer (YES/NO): NO